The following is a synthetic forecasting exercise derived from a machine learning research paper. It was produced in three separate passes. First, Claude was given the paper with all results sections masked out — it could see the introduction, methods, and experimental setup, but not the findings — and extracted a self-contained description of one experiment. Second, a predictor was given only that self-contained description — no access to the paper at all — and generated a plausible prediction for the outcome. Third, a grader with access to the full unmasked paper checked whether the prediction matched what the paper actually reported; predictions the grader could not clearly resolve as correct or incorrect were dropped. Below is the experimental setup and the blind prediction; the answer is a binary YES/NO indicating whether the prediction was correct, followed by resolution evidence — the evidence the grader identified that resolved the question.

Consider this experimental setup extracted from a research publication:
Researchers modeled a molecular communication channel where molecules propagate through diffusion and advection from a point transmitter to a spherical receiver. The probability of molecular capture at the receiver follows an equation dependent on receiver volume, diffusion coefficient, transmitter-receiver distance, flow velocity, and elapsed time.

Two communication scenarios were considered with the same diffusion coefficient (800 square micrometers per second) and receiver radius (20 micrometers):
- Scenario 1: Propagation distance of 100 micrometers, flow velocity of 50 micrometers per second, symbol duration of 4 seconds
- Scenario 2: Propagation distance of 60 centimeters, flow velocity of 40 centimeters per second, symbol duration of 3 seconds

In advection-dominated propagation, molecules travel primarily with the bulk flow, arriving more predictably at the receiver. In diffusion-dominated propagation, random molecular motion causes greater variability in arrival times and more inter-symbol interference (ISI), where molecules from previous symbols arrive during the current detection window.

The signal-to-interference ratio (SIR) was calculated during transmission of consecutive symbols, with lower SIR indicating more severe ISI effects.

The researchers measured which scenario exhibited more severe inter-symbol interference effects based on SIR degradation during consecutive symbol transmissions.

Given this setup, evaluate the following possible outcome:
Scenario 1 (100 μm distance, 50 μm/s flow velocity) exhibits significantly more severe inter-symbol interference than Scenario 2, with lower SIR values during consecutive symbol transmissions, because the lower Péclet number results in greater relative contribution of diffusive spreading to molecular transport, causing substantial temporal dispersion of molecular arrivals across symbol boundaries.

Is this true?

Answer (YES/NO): YES